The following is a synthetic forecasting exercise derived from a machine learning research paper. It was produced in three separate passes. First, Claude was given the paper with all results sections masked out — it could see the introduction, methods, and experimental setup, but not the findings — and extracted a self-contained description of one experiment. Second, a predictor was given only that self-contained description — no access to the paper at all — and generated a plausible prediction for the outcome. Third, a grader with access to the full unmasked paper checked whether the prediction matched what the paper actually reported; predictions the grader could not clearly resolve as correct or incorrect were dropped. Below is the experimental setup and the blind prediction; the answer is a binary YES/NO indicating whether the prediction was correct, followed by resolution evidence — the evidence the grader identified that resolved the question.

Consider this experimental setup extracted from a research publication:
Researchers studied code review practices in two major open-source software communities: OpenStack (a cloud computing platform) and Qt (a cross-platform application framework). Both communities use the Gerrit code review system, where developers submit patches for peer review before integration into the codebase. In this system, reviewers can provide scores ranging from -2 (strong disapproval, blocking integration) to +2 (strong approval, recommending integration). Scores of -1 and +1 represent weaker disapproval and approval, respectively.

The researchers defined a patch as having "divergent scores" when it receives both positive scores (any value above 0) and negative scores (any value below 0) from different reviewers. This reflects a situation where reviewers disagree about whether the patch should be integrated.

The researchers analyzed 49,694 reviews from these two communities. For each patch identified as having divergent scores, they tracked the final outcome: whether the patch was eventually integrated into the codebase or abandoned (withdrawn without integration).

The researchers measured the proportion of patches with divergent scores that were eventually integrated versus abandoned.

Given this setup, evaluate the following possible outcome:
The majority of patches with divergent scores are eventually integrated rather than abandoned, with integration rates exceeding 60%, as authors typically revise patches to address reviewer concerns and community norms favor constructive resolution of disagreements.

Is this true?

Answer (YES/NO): YES